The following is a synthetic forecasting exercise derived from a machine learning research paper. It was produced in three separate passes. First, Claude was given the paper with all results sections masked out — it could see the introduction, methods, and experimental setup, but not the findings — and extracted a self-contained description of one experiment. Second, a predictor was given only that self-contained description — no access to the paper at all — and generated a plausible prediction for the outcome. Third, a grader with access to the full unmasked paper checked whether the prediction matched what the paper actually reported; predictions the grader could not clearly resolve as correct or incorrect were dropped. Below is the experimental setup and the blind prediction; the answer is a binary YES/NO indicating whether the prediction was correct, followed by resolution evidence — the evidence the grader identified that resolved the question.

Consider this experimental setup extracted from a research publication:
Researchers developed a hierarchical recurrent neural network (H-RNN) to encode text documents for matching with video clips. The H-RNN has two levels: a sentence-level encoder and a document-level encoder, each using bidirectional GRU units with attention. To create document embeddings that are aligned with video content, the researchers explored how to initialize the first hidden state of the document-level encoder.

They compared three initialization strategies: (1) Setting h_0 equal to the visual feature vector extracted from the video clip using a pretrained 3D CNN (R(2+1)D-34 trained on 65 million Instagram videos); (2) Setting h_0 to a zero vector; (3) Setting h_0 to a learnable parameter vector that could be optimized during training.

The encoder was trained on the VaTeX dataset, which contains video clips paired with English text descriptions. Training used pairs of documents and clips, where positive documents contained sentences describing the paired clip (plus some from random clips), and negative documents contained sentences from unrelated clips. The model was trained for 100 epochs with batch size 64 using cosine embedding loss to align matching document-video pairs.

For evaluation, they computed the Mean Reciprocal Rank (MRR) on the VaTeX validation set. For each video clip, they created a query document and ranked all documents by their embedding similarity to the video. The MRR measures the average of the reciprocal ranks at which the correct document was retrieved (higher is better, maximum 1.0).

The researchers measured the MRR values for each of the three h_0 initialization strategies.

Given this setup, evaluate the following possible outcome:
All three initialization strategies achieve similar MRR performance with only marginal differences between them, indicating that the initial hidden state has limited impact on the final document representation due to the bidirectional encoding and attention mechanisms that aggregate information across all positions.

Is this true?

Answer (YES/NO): NO